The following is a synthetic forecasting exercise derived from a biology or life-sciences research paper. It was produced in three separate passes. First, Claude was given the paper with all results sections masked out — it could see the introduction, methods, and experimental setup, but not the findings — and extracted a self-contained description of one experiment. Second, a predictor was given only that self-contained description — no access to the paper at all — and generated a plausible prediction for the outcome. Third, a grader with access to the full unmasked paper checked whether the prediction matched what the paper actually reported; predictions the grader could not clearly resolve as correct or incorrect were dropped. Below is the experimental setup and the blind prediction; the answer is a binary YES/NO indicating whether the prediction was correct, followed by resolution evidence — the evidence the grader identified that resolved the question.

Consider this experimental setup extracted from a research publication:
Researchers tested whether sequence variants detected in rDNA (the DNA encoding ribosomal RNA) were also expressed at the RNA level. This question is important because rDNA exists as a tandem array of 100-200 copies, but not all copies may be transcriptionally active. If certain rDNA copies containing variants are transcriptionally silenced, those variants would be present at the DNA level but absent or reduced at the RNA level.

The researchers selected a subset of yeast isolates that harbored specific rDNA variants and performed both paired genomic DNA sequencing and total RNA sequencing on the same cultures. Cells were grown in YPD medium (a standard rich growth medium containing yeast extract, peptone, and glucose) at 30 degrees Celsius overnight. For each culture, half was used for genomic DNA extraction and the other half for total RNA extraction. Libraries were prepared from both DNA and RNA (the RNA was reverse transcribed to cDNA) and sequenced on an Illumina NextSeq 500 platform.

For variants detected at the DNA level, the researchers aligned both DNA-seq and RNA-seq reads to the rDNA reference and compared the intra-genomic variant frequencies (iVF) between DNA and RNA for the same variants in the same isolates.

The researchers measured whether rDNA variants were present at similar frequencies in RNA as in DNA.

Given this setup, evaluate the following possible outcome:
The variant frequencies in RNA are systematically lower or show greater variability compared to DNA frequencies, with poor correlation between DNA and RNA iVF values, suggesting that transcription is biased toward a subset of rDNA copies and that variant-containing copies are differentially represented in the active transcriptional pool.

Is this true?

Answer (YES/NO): NO